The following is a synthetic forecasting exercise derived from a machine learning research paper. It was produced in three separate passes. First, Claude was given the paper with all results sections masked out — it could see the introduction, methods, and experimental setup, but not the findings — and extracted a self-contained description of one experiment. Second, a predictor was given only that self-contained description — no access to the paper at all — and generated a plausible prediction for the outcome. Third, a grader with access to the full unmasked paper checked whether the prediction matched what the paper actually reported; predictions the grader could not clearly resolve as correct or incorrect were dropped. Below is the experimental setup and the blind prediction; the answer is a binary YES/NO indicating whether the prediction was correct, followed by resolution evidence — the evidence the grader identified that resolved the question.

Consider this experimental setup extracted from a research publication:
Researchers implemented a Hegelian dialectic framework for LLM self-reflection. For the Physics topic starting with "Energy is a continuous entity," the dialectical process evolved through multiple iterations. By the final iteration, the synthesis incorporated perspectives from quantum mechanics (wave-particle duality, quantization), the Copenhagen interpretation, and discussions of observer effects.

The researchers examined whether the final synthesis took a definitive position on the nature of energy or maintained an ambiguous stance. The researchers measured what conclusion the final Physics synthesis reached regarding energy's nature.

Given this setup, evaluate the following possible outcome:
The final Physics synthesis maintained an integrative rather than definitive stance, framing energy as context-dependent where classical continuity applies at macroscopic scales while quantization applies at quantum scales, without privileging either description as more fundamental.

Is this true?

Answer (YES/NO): NO